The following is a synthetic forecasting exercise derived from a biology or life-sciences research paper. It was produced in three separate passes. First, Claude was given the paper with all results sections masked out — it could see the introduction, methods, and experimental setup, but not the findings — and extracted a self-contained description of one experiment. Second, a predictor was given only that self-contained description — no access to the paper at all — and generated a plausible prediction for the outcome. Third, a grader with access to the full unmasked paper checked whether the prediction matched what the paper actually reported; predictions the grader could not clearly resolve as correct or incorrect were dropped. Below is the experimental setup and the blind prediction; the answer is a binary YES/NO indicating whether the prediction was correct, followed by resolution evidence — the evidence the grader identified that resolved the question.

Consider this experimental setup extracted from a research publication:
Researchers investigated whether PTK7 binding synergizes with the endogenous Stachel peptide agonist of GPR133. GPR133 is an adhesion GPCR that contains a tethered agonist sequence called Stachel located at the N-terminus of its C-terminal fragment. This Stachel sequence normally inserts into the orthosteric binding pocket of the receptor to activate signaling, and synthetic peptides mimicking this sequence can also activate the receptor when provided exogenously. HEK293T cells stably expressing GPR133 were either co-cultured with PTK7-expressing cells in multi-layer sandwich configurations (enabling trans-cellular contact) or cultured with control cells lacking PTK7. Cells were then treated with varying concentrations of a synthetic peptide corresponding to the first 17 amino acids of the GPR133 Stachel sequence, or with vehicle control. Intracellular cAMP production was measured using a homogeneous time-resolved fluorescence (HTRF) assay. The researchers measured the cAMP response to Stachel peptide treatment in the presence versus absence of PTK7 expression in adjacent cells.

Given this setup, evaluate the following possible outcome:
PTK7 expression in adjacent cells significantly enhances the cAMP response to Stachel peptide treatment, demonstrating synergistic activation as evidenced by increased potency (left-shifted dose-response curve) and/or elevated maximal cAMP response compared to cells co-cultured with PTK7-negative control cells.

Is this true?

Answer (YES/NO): YES